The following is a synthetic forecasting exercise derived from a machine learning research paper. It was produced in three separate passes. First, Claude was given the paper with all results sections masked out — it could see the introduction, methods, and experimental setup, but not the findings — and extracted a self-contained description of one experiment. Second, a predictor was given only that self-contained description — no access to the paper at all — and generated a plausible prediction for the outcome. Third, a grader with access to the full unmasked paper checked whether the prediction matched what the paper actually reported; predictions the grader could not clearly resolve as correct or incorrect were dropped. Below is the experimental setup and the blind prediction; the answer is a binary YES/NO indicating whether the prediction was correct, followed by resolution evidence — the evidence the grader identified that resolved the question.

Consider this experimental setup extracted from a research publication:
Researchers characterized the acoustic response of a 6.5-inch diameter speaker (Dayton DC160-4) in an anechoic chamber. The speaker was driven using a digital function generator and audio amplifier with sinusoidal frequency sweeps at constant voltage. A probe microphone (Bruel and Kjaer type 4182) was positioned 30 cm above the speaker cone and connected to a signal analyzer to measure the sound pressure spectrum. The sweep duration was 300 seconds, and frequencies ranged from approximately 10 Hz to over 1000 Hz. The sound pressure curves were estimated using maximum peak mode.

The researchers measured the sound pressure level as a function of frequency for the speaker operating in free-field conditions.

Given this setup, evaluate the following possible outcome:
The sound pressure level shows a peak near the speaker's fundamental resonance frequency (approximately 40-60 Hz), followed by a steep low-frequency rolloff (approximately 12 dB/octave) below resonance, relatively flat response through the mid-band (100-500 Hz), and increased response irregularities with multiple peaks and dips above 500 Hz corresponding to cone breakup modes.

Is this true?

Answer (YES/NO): NO